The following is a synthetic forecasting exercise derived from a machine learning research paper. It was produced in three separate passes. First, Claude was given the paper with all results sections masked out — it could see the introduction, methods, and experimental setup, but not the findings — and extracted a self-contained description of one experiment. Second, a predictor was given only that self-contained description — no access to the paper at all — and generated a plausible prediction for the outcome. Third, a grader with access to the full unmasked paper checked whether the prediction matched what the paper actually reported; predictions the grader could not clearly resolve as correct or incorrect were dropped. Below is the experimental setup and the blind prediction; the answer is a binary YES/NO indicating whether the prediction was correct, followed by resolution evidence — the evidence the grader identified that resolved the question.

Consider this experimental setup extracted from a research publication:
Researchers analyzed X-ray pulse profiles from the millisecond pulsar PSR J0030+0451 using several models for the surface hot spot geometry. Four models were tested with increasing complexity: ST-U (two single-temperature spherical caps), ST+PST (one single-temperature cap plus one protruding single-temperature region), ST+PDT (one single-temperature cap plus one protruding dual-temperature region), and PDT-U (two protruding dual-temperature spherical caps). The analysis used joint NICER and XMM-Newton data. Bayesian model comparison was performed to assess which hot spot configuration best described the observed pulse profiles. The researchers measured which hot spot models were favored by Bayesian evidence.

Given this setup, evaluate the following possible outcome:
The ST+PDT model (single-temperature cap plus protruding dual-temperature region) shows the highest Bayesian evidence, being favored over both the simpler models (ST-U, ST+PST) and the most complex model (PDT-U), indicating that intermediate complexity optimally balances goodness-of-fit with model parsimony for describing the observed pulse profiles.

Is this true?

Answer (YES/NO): NO